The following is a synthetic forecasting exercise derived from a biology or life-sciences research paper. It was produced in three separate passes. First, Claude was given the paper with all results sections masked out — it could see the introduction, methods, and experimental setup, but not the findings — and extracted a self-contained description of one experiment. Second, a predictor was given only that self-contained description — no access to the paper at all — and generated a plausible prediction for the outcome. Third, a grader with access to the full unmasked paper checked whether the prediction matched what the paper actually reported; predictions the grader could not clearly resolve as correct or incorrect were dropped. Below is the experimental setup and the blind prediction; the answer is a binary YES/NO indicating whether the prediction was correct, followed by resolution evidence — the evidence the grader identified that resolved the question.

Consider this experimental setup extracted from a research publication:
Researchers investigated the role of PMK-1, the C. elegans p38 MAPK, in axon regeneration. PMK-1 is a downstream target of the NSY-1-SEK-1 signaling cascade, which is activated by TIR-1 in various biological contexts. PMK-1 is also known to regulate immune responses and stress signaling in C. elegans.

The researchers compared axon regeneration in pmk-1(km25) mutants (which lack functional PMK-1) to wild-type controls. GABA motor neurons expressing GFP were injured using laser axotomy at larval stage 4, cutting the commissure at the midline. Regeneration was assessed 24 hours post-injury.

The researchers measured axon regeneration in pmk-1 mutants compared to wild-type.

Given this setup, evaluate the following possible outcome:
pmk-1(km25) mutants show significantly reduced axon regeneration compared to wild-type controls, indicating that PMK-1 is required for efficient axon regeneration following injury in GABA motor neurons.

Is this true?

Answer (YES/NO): NO